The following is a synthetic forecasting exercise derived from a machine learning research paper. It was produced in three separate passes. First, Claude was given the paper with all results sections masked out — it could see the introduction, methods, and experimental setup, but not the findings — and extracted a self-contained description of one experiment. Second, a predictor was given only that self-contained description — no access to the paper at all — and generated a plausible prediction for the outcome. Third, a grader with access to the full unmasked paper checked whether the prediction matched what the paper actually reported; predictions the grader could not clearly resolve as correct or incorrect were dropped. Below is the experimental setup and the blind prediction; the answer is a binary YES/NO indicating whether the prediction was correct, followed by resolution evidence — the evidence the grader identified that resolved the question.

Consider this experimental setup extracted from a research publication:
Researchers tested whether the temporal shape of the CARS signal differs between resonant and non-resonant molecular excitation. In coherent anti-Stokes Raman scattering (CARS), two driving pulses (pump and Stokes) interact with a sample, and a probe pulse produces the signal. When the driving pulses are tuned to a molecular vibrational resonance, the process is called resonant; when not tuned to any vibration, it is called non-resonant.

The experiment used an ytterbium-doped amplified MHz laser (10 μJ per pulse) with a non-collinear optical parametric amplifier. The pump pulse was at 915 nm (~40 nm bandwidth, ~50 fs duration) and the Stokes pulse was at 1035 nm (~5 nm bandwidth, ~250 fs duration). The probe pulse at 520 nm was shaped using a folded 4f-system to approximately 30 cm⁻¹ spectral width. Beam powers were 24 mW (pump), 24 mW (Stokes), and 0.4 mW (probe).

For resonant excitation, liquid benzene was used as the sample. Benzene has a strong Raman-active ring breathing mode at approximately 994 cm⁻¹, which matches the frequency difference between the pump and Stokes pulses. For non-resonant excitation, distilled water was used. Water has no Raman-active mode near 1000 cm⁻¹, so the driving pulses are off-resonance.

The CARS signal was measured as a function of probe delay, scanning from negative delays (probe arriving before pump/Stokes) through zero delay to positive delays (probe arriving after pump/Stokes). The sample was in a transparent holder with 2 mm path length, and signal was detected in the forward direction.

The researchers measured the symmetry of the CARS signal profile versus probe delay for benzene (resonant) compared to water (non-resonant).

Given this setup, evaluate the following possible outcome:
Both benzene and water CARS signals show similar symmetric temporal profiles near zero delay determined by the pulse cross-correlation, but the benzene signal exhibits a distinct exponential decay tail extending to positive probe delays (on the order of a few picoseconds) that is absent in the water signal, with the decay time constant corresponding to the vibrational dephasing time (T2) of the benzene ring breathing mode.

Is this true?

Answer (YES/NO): NO